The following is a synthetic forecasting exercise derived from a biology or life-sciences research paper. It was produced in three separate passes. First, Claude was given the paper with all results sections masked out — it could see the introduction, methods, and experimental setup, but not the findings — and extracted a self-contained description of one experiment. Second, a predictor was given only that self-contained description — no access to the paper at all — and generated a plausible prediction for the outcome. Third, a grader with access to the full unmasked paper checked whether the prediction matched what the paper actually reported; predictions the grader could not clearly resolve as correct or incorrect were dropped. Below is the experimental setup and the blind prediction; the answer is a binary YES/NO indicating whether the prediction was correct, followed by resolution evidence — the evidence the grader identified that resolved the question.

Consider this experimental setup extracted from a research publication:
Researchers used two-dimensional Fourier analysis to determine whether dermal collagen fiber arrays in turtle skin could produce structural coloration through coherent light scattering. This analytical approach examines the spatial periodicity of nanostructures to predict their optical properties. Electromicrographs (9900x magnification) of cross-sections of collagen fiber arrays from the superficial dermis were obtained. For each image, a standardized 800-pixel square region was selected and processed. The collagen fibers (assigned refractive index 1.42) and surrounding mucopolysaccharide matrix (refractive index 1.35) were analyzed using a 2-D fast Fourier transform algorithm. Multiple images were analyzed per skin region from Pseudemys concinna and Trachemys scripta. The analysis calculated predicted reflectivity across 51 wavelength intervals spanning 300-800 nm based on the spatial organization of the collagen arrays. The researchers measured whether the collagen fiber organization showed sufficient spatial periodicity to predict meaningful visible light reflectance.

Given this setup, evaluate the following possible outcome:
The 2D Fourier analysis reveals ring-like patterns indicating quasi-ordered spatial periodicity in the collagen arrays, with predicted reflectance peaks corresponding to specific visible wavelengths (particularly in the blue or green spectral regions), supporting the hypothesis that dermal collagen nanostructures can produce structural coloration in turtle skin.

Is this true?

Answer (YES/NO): NO